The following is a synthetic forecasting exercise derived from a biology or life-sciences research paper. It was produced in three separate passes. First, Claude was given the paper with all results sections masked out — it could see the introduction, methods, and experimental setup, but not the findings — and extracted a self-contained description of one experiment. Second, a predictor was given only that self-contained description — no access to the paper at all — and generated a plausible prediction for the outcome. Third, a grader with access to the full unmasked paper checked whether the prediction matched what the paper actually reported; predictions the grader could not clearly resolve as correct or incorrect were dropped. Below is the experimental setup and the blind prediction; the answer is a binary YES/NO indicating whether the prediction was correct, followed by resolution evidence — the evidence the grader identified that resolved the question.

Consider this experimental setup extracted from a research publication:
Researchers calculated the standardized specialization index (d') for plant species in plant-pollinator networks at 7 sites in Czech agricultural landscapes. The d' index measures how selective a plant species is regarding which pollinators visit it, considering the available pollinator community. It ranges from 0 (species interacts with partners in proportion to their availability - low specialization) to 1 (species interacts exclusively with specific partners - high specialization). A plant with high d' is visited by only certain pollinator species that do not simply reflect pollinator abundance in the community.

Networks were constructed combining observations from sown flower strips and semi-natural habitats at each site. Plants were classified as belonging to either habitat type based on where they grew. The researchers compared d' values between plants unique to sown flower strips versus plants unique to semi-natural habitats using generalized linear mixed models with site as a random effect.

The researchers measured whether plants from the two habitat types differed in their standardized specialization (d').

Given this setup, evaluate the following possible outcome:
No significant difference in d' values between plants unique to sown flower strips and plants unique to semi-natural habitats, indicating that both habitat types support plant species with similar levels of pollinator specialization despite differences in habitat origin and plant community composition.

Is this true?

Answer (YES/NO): YES